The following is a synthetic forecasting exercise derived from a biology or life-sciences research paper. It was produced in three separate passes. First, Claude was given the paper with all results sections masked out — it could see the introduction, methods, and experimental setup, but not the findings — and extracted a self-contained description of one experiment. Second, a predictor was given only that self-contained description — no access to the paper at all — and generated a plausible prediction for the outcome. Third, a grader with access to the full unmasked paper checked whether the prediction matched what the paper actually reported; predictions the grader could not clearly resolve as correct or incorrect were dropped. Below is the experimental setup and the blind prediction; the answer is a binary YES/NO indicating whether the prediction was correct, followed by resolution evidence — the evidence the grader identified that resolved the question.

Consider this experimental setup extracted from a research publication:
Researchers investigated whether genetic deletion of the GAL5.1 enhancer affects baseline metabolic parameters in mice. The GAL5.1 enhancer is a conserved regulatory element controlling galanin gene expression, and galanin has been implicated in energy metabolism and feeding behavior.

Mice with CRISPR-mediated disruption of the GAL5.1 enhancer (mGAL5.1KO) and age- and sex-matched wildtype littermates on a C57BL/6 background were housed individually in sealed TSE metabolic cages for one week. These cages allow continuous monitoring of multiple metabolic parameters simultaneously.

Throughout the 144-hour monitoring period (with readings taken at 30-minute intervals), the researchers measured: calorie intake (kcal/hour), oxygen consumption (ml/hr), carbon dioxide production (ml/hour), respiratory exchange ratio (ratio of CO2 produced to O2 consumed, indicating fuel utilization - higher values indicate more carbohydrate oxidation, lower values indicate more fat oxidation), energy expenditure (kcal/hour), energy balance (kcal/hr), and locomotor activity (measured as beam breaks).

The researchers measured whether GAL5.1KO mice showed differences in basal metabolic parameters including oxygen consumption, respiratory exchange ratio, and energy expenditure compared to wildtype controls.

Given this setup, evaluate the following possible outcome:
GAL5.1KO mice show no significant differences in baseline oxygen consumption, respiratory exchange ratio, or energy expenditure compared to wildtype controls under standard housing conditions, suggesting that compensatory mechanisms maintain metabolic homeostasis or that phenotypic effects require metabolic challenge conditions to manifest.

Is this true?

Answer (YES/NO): NO